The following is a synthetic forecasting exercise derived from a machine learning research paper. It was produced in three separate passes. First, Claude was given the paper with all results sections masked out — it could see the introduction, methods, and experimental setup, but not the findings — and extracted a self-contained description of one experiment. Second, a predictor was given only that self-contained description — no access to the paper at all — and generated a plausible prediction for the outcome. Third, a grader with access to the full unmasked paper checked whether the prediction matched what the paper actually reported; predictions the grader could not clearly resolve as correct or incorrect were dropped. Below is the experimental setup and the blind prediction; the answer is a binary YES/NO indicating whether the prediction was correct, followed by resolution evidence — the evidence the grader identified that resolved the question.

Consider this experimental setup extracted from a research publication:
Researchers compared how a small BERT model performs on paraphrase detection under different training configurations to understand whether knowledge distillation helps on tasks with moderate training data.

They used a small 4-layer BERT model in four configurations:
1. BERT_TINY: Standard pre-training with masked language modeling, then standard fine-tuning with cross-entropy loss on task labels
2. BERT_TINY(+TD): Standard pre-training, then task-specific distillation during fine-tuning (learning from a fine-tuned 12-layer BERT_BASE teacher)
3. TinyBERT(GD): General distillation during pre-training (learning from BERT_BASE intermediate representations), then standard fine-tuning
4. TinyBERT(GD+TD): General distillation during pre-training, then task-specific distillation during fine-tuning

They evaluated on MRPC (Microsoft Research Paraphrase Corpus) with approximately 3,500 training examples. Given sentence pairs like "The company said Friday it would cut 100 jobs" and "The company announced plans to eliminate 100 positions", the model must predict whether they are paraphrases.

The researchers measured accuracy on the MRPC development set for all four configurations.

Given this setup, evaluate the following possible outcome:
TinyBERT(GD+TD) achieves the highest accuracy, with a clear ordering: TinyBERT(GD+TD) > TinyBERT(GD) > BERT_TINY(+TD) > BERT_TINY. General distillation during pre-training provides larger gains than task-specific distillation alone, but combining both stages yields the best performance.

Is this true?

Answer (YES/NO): NO